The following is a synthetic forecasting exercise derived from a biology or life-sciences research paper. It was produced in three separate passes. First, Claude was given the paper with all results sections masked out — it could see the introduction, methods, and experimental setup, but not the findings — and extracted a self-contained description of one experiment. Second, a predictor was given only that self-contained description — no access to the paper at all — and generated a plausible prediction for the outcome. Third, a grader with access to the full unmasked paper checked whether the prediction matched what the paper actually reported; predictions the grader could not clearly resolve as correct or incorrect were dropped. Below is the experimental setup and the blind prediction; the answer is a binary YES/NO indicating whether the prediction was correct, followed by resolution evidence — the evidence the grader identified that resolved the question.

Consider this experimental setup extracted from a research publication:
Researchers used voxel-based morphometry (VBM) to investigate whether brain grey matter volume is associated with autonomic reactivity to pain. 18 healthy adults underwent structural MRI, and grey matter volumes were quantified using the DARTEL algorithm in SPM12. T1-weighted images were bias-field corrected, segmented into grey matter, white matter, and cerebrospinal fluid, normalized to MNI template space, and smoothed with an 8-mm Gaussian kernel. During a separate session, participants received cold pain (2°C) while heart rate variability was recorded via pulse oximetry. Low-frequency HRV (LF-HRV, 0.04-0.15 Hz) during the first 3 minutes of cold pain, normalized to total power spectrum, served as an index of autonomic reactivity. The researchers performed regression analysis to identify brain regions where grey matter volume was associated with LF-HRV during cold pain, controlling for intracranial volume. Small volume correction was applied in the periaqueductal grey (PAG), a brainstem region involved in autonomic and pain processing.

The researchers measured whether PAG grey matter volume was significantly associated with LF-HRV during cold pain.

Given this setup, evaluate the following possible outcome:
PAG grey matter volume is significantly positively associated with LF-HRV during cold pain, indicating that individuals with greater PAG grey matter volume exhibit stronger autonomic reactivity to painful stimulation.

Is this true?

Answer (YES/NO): NO